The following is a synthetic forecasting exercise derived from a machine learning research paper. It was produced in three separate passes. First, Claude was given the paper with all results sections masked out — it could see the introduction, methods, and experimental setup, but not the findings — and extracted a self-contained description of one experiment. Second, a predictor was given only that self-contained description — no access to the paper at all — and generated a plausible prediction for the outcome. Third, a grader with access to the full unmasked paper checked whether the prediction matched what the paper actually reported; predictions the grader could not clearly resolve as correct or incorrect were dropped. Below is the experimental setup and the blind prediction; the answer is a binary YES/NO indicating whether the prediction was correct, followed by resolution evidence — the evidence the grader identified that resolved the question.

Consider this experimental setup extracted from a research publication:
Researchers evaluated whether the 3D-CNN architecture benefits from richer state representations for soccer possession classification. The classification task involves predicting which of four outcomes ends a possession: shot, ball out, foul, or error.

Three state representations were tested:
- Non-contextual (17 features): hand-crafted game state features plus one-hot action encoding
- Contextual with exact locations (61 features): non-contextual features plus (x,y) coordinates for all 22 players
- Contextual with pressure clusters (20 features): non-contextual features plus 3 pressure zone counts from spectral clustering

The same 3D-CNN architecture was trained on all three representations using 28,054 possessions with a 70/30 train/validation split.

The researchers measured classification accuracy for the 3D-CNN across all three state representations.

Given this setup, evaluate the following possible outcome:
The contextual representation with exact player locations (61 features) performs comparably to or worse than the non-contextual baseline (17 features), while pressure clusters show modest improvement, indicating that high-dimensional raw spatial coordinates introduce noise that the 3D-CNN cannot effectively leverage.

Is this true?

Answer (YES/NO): NO